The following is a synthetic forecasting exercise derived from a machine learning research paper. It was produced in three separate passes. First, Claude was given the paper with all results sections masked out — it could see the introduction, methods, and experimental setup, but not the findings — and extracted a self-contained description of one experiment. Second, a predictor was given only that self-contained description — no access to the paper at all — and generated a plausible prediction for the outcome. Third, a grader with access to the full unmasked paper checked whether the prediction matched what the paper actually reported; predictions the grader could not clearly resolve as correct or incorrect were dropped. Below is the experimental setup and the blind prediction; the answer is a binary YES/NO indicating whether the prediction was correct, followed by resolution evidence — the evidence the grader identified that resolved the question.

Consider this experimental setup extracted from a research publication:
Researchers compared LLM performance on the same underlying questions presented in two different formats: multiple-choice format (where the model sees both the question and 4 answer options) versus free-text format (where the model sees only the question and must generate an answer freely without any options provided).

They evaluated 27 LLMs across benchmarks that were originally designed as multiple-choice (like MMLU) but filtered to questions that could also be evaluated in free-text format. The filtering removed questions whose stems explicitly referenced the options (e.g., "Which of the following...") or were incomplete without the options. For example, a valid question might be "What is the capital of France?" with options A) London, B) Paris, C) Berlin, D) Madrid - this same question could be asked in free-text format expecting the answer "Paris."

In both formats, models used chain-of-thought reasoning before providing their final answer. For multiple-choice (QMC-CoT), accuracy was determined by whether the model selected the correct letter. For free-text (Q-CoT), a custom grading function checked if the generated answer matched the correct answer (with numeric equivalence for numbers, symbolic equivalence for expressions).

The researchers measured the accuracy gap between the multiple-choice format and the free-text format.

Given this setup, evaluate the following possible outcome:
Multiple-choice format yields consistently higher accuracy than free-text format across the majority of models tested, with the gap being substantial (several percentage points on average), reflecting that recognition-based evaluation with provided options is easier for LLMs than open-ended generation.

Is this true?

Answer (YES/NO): YES